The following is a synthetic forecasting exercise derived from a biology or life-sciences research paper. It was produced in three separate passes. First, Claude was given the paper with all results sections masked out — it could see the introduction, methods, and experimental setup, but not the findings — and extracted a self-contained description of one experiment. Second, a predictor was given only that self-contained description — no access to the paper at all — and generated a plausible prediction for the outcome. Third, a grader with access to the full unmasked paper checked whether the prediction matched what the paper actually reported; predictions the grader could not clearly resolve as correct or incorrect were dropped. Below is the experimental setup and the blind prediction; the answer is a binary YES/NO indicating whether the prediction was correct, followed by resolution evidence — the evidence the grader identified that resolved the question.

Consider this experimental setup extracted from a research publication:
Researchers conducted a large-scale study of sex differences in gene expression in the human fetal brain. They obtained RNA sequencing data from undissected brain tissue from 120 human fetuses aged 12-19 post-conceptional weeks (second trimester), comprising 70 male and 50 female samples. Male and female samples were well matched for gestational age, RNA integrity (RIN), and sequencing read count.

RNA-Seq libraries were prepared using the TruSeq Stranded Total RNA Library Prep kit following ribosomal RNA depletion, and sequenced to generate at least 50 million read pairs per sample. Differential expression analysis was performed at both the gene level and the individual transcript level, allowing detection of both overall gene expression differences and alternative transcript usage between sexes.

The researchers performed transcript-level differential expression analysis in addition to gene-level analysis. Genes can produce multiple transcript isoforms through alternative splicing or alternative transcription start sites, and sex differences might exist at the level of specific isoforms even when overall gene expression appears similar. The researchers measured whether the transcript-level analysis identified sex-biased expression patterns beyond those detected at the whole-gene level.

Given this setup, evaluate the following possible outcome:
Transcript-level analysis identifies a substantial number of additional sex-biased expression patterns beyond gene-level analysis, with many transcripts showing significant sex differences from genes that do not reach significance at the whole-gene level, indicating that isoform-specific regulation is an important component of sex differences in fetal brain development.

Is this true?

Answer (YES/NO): YES